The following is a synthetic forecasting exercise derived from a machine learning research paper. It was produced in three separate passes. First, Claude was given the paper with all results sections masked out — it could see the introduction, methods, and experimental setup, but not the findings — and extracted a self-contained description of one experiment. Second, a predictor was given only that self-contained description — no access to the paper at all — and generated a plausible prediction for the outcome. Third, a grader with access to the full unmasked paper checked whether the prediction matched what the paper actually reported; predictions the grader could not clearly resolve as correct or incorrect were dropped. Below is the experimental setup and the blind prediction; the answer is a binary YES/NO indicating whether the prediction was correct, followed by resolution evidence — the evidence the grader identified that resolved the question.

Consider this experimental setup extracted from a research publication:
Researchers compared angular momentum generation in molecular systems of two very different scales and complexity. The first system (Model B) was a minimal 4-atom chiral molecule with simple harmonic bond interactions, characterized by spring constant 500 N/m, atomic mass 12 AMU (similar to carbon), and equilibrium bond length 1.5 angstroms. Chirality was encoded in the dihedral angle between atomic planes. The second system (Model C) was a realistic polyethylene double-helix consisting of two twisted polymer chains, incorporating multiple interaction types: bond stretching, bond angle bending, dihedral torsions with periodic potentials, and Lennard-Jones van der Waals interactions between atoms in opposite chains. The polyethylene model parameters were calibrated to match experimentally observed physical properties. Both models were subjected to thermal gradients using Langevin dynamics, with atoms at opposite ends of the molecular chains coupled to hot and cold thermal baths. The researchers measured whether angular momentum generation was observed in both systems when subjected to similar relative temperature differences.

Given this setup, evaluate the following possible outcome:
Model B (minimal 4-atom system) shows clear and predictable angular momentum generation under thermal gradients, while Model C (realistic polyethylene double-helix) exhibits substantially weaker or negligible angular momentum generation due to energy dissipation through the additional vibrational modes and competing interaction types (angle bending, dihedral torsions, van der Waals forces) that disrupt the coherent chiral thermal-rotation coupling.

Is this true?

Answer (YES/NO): NO